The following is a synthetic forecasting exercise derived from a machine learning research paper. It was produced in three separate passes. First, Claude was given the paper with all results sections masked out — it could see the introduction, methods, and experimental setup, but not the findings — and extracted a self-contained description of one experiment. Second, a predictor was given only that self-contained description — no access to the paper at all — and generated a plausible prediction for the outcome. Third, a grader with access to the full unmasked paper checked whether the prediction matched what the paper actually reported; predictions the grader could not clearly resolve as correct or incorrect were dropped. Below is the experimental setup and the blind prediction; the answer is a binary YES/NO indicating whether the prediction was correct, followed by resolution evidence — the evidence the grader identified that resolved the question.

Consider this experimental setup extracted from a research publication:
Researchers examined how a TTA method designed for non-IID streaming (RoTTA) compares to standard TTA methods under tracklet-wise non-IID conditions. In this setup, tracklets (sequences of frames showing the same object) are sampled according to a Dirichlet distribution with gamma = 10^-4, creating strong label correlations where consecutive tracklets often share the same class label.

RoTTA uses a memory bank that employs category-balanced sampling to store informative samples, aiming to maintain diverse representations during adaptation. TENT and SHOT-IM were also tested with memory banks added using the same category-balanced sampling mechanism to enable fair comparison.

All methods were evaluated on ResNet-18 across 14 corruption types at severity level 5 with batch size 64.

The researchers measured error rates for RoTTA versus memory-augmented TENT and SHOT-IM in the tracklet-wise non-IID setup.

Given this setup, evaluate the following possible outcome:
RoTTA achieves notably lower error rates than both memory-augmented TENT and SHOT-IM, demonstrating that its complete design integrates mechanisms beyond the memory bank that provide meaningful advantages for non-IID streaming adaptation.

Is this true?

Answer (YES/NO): YES